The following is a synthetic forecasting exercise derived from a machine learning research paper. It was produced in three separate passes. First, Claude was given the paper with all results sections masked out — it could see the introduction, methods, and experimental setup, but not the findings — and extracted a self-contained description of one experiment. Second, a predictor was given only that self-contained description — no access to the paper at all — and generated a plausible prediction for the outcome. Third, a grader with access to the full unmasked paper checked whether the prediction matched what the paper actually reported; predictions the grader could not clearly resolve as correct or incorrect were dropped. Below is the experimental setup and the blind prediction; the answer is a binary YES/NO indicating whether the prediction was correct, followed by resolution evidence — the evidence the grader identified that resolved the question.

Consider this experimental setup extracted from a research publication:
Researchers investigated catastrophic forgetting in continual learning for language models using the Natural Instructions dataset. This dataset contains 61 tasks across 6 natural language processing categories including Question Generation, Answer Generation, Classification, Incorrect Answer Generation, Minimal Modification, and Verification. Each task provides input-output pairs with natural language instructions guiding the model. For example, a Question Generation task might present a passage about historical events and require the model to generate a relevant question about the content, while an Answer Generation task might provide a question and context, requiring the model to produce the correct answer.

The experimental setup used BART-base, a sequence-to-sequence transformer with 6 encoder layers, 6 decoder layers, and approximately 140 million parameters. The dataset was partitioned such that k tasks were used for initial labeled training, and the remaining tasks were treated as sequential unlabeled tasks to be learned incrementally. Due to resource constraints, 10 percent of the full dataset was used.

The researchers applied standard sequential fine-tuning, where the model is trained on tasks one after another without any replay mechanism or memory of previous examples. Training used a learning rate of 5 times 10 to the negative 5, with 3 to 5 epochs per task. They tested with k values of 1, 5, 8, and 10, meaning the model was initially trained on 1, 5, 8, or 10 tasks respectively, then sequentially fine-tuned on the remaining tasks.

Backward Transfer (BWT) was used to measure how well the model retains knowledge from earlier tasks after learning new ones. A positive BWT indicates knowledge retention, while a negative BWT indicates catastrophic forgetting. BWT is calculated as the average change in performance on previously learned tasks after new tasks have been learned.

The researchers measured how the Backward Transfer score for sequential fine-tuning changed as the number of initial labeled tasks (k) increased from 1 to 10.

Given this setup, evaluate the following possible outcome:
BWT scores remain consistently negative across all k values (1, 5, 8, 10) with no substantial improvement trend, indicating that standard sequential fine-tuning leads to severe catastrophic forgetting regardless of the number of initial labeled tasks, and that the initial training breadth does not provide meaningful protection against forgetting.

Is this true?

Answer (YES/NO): NO